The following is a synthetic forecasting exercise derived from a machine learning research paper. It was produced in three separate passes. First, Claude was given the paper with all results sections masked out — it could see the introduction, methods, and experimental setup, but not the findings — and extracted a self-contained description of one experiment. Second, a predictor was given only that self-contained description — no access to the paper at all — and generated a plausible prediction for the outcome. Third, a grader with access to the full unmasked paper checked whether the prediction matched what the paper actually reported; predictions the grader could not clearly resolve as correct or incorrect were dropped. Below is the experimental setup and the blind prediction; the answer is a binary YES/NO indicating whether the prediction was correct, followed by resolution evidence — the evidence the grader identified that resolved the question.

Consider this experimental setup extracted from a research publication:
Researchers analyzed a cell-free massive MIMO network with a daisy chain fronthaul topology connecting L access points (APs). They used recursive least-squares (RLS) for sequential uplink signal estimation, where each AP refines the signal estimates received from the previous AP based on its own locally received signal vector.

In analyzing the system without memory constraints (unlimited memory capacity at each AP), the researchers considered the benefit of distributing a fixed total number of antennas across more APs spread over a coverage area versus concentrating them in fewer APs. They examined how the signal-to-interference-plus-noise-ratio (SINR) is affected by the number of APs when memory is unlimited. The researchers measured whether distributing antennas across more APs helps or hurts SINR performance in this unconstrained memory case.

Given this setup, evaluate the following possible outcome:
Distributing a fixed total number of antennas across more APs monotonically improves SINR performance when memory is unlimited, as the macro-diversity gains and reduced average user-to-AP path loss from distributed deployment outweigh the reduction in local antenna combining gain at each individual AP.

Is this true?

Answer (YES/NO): YES